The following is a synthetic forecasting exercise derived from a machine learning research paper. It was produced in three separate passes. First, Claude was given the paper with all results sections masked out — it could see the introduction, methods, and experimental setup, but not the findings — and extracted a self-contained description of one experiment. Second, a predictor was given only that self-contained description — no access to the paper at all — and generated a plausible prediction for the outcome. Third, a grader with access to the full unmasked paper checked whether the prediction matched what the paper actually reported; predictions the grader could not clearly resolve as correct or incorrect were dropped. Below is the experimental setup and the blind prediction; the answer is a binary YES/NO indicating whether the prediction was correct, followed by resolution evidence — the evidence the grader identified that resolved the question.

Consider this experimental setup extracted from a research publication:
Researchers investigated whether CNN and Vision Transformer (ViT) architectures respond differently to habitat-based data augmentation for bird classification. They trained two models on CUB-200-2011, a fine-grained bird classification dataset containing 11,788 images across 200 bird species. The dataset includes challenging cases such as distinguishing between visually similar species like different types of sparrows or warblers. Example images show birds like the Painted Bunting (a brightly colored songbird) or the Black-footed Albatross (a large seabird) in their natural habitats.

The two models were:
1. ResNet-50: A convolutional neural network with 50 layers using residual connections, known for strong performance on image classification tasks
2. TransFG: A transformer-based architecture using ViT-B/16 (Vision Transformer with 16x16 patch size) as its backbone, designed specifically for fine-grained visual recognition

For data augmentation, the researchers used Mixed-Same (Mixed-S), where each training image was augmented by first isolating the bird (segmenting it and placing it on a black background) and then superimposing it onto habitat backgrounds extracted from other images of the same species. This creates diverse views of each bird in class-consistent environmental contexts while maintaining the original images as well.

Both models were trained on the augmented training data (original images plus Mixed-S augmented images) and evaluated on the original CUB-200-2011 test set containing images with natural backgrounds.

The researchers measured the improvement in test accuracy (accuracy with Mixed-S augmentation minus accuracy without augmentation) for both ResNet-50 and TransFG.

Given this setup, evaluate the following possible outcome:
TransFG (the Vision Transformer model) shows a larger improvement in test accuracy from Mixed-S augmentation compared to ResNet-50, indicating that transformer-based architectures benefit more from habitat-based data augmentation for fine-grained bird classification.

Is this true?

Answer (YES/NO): NO